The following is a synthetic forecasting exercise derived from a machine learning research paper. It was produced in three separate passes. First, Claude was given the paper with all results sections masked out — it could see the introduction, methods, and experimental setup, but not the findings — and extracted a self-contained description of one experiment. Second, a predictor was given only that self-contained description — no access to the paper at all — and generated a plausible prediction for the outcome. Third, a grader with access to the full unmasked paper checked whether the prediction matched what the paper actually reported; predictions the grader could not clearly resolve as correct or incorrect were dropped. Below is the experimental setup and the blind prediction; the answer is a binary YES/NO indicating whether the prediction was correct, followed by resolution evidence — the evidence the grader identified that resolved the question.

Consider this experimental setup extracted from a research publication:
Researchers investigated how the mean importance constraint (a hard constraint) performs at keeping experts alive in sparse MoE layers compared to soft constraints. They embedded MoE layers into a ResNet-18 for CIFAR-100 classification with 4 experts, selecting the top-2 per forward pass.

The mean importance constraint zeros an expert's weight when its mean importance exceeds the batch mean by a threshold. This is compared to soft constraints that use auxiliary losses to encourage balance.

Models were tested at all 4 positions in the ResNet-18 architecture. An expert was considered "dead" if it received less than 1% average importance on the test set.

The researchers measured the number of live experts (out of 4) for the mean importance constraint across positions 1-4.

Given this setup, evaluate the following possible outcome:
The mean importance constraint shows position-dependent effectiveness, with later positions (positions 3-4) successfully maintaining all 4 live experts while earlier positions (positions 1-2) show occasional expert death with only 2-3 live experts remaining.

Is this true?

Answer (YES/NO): NO